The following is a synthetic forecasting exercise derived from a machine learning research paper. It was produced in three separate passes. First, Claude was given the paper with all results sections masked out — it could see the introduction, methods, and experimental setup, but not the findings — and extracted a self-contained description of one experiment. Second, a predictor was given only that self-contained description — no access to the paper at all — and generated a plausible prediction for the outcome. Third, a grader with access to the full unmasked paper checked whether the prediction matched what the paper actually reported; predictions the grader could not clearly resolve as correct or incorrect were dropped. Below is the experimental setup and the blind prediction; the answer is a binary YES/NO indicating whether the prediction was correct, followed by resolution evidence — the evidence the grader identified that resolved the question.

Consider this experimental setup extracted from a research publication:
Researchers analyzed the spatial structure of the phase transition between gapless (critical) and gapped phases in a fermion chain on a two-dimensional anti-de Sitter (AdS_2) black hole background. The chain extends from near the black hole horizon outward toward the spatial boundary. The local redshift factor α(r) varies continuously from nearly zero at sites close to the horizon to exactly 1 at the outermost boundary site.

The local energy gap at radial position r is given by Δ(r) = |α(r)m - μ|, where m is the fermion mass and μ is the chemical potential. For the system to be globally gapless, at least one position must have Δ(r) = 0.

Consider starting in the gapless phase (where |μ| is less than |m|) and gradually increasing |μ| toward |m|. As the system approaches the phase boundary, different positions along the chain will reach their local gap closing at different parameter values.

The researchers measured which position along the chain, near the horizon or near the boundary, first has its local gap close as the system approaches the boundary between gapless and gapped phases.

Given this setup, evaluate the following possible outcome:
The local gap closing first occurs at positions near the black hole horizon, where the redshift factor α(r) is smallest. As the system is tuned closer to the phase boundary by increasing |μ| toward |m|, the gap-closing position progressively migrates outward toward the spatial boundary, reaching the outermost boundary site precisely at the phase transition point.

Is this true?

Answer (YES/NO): NO